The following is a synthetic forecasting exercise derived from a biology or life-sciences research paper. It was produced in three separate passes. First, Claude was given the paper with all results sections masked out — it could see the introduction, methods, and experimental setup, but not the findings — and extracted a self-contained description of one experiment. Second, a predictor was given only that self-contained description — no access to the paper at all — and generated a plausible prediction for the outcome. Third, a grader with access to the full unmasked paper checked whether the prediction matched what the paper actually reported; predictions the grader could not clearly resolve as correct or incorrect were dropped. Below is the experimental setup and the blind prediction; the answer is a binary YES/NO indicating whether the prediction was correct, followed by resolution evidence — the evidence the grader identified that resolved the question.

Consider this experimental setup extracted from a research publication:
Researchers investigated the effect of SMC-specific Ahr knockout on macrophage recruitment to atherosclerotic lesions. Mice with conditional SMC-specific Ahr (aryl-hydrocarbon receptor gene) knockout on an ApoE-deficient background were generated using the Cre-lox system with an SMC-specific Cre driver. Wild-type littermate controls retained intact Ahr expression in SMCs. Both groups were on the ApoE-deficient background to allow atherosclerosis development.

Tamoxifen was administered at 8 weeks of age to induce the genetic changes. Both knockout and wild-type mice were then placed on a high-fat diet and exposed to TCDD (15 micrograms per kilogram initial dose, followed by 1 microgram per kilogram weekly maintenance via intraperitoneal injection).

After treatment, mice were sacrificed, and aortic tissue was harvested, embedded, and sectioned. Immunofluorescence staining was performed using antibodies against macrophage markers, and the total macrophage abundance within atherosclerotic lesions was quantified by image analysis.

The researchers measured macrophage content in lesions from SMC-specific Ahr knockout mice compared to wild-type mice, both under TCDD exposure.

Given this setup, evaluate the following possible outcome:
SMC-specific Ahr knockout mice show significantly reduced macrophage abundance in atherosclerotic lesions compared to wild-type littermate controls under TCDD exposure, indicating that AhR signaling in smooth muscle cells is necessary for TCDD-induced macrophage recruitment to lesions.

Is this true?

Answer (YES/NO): NO